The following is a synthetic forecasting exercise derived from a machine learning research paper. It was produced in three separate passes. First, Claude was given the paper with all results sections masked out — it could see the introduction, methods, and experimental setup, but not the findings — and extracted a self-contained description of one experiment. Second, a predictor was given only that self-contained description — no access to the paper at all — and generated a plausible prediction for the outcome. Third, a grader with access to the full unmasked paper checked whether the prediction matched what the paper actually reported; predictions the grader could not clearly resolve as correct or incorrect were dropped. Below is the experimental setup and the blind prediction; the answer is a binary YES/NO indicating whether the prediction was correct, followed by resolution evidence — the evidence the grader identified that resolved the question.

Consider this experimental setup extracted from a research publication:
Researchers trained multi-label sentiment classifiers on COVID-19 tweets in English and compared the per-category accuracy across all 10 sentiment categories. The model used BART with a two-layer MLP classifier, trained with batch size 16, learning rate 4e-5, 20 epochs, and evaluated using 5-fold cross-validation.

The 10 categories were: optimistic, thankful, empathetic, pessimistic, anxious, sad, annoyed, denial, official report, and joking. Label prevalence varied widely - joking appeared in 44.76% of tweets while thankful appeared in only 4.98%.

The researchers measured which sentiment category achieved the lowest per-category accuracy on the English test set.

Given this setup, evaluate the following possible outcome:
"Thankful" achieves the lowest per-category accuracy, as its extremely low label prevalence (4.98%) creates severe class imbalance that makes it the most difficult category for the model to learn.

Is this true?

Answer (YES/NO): NO